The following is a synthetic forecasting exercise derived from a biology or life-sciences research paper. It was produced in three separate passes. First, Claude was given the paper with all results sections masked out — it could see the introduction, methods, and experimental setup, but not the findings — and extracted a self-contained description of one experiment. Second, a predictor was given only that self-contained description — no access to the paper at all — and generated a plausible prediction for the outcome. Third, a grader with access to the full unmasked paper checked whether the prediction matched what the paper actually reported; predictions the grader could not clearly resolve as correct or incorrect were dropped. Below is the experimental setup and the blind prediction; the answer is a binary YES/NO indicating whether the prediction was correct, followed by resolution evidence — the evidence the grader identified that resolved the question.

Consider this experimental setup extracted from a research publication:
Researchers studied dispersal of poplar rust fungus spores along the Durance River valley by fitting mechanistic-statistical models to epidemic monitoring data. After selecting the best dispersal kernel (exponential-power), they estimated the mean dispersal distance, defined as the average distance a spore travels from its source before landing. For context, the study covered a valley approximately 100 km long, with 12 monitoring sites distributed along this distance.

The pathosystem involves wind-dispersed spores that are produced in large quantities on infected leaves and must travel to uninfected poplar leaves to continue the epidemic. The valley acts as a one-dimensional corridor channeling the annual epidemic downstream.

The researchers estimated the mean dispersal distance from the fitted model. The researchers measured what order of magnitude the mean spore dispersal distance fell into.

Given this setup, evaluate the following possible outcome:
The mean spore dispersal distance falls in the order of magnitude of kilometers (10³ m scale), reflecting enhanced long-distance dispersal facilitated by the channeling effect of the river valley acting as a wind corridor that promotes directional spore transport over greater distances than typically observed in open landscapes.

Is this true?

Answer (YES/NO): YES